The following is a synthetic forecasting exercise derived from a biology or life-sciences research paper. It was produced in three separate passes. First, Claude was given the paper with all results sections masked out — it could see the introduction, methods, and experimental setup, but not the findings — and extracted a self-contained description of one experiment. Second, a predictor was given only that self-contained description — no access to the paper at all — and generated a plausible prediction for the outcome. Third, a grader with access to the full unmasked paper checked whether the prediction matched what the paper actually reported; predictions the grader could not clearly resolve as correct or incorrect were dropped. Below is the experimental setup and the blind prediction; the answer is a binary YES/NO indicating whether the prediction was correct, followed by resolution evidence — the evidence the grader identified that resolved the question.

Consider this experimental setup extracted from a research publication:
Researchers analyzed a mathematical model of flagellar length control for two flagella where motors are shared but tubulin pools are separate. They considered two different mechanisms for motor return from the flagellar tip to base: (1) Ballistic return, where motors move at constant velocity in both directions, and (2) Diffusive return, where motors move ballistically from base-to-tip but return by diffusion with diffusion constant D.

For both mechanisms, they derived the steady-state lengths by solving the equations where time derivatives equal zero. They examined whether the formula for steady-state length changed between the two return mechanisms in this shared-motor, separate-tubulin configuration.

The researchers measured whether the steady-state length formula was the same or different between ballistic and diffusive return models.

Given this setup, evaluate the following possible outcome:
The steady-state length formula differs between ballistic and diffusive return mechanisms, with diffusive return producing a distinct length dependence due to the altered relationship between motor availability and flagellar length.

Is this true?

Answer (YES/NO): YES